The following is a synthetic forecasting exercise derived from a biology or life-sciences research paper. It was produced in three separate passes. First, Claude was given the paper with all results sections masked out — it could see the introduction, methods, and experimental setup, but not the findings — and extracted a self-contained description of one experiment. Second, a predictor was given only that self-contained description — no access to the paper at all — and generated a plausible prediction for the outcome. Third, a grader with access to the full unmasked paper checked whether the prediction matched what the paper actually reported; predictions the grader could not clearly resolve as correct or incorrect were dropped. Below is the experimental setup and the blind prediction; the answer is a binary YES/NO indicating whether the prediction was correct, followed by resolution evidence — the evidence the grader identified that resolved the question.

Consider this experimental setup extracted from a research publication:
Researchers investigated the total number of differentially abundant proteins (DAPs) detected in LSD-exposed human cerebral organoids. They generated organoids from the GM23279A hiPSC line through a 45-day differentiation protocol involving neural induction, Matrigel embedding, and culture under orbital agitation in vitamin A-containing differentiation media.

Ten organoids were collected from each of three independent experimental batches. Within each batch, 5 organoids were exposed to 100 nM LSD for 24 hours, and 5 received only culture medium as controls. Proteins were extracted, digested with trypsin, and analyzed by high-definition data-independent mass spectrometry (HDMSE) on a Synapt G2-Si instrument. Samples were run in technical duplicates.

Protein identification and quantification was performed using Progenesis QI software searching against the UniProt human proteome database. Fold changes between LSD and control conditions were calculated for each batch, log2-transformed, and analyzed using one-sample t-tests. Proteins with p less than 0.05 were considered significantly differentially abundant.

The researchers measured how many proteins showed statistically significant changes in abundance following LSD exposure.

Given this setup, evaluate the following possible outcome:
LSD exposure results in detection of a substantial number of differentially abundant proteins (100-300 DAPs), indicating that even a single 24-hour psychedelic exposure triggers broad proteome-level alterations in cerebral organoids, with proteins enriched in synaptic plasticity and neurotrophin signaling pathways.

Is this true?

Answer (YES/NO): NO